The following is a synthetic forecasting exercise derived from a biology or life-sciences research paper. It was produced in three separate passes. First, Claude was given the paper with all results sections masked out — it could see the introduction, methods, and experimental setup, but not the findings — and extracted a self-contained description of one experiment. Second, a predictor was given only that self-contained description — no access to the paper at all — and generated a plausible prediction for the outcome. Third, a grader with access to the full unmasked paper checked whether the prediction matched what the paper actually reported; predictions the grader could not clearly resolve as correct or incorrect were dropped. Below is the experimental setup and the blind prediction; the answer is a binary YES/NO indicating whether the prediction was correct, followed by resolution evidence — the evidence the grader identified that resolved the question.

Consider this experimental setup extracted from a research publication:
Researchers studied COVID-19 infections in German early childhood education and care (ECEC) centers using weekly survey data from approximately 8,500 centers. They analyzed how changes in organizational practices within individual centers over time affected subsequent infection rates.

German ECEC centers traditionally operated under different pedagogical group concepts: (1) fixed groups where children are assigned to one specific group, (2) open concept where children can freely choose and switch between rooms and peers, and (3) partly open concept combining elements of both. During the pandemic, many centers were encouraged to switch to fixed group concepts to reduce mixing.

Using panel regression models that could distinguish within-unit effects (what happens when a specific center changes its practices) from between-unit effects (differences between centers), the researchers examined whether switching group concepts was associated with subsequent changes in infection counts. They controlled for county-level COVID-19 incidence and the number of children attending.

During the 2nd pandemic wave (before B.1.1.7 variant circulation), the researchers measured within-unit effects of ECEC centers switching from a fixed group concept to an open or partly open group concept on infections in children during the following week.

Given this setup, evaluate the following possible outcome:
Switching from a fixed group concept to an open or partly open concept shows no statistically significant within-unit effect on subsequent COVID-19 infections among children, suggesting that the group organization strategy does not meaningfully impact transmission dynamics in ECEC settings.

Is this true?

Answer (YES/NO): NO